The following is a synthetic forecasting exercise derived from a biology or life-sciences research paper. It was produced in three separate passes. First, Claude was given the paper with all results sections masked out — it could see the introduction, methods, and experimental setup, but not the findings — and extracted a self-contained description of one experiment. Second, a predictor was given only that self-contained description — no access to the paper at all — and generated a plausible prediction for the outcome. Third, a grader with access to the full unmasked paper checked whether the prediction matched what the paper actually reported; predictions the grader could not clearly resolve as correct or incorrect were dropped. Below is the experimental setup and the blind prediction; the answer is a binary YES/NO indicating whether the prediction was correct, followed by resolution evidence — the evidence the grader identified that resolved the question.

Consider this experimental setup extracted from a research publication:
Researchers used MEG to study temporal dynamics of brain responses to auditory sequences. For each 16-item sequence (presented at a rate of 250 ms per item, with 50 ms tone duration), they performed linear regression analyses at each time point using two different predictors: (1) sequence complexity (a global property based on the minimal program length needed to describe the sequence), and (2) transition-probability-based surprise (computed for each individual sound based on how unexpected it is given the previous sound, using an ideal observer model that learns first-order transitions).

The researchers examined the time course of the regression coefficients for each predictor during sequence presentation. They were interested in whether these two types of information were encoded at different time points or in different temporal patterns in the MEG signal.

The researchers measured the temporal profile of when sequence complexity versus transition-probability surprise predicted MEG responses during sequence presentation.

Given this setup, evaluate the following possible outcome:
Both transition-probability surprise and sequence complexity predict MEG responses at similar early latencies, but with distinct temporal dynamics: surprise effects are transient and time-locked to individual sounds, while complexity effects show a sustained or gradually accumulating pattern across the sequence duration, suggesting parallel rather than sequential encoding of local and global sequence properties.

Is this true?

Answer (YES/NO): NO